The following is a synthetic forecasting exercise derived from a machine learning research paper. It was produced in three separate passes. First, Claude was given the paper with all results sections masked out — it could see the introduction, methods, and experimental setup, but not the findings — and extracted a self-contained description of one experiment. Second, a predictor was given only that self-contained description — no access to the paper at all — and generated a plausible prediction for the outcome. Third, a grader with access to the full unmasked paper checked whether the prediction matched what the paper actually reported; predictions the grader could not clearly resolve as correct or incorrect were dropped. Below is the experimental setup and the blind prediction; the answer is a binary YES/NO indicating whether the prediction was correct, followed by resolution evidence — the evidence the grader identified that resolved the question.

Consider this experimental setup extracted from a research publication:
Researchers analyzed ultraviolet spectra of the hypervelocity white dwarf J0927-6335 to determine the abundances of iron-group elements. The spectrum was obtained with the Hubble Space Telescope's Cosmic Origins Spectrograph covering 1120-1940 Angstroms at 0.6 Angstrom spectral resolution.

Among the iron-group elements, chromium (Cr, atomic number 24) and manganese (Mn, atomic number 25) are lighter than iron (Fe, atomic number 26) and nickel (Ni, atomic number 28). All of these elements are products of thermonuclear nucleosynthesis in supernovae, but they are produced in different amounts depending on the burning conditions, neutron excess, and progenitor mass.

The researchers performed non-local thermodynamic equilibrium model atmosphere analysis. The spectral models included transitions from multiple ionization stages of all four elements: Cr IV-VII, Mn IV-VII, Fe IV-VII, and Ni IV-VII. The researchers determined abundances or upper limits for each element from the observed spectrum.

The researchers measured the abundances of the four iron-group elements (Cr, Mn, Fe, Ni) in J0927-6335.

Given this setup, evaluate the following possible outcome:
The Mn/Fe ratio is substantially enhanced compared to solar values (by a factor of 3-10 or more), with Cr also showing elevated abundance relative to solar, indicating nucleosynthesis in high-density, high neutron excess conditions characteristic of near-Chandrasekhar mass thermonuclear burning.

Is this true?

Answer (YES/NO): NO